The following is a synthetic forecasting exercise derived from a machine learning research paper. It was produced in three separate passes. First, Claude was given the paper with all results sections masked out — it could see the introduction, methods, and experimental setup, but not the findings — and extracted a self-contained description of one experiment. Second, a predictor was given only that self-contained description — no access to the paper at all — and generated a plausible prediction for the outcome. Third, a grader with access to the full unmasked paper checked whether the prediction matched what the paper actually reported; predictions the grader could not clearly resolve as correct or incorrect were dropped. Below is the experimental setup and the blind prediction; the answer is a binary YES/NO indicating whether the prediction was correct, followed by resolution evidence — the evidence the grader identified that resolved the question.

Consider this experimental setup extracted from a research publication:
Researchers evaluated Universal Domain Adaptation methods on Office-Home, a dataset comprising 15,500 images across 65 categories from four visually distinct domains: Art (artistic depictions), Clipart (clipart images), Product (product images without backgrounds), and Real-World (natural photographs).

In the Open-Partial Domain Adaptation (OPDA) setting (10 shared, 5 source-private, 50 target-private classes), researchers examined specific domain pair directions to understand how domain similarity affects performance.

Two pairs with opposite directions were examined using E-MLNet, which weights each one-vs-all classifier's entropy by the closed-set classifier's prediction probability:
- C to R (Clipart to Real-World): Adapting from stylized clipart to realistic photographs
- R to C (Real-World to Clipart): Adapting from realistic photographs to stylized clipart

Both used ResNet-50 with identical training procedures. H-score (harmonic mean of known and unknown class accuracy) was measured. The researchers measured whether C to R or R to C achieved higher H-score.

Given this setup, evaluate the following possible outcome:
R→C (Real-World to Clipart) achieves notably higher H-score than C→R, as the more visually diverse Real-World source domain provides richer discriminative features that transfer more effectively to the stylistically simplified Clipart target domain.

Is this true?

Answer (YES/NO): NO